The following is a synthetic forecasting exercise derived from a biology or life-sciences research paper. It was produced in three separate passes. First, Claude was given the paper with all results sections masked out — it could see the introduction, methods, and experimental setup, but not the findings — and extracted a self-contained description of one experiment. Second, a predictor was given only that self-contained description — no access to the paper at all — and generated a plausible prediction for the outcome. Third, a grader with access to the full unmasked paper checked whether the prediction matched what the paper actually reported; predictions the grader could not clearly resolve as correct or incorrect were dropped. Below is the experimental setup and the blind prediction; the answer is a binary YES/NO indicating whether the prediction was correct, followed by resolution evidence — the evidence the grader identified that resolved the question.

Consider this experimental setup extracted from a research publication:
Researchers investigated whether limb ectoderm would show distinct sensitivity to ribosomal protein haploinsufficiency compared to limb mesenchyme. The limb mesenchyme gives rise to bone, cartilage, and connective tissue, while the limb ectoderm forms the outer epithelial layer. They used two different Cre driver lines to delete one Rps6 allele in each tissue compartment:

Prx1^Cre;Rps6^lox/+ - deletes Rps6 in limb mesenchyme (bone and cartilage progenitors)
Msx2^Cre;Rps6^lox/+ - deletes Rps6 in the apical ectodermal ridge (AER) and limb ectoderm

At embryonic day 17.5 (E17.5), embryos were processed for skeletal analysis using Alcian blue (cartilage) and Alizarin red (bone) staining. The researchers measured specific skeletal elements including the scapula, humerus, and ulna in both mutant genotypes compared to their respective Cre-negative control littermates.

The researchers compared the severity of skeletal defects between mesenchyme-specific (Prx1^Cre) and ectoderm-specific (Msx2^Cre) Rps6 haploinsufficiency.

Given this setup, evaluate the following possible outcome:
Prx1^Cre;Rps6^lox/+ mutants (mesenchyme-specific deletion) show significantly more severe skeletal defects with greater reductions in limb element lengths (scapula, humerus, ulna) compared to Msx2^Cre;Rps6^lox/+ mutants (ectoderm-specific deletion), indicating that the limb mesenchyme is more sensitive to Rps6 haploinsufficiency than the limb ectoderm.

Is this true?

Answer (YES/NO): YES